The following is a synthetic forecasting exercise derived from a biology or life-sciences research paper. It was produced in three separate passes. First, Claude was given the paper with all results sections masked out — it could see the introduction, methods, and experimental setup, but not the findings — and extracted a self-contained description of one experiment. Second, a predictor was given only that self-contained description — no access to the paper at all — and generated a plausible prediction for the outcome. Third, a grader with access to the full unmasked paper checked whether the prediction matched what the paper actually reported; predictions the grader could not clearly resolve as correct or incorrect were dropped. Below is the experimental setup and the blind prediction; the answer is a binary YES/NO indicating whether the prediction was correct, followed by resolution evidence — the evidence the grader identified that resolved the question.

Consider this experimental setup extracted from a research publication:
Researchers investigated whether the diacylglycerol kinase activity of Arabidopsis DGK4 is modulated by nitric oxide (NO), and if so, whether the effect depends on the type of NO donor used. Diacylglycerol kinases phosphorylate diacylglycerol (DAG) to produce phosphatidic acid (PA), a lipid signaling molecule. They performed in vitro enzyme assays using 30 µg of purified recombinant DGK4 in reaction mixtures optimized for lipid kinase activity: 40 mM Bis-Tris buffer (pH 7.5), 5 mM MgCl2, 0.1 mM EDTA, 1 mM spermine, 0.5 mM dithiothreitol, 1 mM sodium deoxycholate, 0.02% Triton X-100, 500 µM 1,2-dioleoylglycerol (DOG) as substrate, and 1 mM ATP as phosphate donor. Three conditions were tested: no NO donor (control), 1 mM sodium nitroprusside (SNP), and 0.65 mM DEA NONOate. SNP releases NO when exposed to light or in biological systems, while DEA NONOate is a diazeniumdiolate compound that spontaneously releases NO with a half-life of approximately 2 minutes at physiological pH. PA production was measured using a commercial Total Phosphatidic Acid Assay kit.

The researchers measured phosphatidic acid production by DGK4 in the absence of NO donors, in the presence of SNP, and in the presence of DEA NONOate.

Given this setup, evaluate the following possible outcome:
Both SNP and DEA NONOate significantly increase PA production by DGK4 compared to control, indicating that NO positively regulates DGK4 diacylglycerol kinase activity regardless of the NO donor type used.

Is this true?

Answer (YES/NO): NO